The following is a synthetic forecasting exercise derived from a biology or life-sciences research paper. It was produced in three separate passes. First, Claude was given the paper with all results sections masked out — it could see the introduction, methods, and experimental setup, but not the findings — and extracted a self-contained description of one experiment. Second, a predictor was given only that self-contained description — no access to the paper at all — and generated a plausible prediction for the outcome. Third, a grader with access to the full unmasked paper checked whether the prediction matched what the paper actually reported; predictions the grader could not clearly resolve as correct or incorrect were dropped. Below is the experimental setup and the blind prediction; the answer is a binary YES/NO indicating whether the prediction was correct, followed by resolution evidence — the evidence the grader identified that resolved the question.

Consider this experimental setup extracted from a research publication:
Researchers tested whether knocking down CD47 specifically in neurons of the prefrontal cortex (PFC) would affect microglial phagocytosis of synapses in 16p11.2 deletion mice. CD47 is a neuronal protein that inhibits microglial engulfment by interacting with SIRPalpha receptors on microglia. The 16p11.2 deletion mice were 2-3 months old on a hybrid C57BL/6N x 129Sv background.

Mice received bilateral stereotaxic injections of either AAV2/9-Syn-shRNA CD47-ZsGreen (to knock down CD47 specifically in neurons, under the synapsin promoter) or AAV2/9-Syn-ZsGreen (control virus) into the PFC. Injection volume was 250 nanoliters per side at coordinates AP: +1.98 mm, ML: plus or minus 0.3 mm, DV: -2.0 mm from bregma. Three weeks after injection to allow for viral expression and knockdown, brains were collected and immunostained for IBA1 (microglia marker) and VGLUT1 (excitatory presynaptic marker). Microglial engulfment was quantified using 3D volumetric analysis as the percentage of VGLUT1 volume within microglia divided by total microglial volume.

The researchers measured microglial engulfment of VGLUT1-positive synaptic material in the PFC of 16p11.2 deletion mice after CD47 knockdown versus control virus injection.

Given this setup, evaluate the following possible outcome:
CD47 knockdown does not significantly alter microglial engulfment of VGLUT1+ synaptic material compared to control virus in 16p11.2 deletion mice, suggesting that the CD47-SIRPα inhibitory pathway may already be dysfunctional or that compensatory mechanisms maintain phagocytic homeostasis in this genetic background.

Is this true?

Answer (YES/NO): NO